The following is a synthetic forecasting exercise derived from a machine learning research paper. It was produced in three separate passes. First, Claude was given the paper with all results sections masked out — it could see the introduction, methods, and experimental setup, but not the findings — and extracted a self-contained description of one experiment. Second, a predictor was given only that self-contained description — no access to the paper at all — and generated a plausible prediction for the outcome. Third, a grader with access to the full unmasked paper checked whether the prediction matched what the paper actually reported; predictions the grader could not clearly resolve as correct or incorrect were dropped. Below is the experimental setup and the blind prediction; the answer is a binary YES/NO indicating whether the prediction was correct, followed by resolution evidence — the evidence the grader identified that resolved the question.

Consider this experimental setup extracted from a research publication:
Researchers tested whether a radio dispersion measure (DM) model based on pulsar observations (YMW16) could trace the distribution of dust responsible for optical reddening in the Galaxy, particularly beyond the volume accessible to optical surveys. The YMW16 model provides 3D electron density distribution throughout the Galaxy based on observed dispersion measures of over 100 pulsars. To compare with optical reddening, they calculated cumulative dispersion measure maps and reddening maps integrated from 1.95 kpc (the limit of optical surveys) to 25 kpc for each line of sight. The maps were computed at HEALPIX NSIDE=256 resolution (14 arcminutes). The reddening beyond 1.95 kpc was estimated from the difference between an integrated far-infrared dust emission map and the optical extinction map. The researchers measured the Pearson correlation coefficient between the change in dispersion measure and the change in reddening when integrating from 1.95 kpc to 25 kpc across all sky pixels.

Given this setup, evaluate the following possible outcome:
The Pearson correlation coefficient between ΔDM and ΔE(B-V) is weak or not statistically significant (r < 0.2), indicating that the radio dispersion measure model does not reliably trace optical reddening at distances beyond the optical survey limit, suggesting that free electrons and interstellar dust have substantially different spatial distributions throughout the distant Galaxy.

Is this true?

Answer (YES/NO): NO